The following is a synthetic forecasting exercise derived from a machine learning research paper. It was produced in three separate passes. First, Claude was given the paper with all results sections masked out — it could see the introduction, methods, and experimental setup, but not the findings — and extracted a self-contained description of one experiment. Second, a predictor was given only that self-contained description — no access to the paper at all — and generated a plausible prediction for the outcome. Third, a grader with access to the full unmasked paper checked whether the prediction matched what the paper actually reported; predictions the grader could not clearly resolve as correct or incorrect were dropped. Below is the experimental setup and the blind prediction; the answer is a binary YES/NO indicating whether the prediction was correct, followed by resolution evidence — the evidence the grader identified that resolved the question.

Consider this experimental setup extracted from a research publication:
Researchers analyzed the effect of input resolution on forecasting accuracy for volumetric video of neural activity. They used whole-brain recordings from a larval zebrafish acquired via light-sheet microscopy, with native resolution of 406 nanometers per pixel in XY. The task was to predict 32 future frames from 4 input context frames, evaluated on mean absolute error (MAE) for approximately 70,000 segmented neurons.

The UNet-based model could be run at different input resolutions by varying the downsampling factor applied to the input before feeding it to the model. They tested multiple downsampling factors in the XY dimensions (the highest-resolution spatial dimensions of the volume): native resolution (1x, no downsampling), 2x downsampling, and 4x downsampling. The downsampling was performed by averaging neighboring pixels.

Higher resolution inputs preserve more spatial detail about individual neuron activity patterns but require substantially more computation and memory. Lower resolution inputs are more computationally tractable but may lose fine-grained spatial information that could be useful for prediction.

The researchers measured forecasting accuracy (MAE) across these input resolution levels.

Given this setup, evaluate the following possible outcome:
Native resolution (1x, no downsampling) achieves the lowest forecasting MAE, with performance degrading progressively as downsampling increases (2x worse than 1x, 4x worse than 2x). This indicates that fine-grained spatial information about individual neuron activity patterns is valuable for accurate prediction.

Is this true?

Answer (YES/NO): NO